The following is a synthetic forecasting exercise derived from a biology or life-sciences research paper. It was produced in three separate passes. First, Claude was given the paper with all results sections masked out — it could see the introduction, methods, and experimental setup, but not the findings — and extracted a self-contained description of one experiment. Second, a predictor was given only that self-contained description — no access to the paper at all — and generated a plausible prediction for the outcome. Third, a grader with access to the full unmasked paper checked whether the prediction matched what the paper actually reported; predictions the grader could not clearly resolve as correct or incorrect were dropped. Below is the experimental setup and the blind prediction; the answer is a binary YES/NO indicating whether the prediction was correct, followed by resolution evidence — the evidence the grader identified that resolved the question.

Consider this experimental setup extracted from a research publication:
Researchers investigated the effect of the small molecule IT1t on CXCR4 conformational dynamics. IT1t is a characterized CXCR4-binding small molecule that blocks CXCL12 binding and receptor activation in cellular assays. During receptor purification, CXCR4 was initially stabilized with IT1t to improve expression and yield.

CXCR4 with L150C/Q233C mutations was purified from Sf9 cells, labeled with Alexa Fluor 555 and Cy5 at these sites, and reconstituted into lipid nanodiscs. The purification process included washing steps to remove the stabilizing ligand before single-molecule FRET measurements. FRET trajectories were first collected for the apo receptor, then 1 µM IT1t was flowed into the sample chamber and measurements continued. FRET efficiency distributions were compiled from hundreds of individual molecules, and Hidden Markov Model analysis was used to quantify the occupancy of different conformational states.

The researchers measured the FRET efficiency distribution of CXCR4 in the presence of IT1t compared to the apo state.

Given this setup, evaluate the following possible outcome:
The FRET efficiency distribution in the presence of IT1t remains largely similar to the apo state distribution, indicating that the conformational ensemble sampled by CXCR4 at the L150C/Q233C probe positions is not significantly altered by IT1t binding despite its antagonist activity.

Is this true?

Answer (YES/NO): YES